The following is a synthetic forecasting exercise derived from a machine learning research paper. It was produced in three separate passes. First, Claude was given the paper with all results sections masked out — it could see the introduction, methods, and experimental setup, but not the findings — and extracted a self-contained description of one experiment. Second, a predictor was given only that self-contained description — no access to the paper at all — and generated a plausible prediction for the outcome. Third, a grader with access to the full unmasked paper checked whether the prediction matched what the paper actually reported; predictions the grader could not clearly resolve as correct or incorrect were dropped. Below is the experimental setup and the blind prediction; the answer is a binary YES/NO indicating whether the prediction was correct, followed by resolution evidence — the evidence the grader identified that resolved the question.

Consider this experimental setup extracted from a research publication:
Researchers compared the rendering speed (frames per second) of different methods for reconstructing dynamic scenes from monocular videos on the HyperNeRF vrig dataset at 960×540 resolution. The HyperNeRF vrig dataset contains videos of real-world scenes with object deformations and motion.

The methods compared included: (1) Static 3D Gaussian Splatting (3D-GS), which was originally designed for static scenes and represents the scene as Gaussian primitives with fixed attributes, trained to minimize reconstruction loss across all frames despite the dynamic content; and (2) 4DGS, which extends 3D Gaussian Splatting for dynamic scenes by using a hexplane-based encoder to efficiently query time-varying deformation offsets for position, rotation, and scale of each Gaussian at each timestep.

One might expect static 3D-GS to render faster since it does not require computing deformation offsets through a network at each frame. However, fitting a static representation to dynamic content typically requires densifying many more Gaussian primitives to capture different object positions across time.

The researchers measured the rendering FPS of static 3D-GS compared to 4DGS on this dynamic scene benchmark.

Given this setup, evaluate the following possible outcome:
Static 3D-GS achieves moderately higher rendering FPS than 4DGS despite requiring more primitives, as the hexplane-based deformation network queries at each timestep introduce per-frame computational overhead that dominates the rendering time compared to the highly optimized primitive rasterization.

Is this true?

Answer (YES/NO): NO